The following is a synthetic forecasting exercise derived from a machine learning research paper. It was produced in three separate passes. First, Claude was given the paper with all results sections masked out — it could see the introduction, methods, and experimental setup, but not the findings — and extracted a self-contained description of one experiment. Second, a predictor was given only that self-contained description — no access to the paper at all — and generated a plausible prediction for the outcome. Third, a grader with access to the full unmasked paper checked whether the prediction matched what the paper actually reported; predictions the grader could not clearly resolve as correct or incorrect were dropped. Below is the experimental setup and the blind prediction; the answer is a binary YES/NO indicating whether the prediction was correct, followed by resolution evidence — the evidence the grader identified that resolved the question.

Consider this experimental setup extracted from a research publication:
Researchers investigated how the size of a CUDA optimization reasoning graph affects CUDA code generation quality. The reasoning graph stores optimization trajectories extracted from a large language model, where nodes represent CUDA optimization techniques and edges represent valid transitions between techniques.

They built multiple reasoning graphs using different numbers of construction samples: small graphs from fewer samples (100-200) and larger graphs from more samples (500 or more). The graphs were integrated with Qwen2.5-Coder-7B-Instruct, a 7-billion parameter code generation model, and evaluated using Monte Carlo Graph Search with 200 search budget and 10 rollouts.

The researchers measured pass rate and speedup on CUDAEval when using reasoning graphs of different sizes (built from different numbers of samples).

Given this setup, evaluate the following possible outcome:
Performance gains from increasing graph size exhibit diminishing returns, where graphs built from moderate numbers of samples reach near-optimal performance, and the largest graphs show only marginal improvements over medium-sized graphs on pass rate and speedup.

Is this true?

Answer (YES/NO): YES